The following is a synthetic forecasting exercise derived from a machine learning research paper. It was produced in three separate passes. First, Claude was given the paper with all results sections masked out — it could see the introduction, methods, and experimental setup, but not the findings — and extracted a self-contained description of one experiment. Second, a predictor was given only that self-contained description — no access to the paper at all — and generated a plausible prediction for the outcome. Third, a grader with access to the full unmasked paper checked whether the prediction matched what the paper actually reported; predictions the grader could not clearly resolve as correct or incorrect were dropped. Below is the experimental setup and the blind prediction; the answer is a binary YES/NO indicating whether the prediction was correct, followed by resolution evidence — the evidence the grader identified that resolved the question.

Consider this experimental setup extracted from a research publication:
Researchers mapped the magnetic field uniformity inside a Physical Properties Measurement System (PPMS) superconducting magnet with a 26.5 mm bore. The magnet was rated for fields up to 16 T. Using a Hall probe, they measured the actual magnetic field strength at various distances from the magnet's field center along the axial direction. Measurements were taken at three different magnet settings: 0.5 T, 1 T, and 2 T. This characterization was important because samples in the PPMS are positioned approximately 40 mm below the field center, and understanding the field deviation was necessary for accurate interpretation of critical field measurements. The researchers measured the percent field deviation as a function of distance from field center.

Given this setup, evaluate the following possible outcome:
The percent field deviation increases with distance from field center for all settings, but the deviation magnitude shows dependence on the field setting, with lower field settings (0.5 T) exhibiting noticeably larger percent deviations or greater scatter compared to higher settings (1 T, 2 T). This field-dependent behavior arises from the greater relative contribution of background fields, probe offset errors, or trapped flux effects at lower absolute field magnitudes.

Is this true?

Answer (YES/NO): YES